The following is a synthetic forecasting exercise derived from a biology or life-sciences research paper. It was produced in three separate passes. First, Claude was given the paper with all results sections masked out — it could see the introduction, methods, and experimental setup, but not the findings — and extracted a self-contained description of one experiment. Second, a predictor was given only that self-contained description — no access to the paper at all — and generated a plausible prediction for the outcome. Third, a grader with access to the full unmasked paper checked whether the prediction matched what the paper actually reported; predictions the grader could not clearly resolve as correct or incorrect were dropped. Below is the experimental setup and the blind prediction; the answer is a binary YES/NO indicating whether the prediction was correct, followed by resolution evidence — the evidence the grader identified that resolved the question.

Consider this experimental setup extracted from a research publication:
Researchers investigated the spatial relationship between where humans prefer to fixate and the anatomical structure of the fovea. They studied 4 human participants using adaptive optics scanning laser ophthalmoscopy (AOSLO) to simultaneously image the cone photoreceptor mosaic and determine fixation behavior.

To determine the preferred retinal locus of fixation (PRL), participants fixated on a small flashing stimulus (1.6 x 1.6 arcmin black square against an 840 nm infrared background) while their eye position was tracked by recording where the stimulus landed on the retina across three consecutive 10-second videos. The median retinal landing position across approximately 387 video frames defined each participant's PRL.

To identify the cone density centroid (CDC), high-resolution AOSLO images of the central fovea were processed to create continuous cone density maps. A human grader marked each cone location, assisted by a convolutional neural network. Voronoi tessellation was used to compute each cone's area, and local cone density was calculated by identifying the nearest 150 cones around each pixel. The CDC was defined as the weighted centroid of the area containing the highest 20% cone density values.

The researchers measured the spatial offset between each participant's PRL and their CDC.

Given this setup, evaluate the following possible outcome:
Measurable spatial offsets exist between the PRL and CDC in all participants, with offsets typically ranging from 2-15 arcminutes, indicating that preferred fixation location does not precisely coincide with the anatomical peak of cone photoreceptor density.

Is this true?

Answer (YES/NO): NO